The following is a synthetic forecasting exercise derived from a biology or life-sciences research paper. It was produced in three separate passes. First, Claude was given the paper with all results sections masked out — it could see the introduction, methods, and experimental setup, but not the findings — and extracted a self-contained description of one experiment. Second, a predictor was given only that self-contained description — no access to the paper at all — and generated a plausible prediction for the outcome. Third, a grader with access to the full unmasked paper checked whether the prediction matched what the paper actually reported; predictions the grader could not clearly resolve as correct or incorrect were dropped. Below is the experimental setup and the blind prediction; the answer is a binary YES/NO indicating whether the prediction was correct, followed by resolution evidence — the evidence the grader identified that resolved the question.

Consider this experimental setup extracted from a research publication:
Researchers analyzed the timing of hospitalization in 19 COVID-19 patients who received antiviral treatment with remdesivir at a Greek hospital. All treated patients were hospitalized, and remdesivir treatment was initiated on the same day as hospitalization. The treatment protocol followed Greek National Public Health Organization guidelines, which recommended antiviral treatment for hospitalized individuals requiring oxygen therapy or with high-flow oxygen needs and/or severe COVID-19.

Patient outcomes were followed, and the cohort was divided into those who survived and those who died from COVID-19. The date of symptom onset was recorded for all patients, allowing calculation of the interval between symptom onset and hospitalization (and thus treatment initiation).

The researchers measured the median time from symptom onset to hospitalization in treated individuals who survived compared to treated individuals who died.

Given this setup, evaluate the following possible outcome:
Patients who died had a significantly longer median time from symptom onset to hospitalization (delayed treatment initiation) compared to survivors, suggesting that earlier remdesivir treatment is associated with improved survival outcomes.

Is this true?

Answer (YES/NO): NO